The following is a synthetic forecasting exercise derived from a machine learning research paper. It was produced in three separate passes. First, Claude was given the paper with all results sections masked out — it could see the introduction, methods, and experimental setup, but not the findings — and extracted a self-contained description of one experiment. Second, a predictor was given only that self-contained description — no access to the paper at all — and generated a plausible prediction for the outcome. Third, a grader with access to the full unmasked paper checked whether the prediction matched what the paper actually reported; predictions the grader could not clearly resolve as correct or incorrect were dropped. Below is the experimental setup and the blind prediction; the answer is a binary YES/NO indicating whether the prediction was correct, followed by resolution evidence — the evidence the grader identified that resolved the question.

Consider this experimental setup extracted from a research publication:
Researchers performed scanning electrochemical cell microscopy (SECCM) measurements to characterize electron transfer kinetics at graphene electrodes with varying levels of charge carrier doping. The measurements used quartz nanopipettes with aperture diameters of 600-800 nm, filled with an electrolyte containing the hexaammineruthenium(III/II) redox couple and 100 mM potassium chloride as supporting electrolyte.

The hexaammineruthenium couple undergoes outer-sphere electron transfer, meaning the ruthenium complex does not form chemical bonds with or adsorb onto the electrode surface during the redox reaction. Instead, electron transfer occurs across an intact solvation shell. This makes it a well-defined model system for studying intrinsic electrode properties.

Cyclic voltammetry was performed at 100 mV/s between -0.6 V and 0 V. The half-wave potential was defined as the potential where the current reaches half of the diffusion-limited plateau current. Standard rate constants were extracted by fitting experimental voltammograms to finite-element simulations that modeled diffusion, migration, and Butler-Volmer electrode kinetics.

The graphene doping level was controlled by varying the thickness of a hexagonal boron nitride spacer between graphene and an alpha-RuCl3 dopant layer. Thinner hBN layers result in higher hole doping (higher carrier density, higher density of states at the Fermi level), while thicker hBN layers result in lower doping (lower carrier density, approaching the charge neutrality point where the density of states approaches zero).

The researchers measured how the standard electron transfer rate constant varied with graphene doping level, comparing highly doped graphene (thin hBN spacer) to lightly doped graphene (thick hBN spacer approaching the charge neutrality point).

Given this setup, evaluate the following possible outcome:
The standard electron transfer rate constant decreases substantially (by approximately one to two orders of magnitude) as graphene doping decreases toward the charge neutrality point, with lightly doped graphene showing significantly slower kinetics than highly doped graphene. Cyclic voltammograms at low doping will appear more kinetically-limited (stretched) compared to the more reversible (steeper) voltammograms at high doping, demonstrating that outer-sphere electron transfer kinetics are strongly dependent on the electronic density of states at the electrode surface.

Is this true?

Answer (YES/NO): YES